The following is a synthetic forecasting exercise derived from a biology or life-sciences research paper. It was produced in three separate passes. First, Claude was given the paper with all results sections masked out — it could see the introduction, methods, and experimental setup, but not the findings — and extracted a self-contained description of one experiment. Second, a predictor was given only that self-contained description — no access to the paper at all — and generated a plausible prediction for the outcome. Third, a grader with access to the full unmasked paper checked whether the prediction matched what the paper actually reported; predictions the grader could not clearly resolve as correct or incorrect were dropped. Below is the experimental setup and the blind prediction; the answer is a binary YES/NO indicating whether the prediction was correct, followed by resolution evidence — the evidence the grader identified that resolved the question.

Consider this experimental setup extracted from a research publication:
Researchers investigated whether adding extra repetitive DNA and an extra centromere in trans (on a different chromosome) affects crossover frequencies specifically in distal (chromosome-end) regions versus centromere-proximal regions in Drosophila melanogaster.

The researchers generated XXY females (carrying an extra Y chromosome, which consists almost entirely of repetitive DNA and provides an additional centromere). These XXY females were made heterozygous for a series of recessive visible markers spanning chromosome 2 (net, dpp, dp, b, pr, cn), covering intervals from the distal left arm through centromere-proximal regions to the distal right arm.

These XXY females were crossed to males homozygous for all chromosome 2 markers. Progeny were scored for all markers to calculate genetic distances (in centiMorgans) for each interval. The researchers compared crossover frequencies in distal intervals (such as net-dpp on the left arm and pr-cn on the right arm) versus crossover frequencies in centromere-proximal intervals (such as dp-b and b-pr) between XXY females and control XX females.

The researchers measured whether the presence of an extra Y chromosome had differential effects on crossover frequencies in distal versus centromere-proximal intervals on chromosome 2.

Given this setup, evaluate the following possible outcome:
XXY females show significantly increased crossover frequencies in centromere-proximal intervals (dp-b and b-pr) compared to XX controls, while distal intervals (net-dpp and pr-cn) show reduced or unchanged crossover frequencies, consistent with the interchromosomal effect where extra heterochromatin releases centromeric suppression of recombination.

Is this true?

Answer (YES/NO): NO